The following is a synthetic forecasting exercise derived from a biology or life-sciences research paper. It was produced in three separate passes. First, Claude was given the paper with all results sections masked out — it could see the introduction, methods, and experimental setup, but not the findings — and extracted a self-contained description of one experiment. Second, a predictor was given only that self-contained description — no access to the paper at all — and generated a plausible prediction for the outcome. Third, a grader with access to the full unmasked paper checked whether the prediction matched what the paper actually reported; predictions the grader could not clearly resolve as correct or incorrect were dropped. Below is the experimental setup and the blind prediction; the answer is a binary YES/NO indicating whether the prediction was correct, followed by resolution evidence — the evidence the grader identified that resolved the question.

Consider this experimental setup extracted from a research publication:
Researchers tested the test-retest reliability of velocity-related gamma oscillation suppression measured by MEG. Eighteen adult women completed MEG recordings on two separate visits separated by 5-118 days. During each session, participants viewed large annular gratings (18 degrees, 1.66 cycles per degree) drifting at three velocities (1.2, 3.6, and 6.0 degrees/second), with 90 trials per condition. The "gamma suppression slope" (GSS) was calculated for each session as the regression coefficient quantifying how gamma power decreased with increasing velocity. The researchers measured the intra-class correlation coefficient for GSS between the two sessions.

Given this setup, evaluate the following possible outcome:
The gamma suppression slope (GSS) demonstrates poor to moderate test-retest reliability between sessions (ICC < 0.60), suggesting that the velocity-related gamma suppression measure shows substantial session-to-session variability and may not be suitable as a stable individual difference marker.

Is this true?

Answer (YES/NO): NO